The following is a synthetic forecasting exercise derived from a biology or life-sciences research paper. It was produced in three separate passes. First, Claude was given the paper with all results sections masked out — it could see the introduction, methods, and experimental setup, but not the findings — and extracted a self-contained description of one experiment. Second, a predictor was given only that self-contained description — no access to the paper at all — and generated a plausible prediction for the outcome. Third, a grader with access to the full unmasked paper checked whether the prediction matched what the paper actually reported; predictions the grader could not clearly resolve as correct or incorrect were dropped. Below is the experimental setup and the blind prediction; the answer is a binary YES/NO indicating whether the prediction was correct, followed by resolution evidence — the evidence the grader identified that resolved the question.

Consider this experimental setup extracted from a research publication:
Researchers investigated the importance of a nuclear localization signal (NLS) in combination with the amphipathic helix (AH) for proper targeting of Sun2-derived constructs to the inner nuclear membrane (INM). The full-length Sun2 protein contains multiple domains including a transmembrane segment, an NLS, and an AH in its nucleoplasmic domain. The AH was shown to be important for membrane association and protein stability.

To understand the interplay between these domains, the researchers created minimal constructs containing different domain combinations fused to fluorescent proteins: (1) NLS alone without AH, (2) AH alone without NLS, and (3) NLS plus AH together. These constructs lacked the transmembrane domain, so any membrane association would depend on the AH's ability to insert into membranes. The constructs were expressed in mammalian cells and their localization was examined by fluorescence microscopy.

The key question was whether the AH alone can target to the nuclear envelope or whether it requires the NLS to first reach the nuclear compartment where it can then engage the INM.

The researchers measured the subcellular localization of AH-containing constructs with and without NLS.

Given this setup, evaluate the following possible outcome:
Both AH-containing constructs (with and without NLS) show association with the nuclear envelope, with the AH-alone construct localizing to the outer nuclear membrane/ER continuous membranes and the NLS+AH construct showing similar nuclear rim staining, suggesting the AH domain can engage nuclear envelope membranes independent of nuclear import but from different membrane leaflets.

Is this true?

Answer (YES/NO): NO